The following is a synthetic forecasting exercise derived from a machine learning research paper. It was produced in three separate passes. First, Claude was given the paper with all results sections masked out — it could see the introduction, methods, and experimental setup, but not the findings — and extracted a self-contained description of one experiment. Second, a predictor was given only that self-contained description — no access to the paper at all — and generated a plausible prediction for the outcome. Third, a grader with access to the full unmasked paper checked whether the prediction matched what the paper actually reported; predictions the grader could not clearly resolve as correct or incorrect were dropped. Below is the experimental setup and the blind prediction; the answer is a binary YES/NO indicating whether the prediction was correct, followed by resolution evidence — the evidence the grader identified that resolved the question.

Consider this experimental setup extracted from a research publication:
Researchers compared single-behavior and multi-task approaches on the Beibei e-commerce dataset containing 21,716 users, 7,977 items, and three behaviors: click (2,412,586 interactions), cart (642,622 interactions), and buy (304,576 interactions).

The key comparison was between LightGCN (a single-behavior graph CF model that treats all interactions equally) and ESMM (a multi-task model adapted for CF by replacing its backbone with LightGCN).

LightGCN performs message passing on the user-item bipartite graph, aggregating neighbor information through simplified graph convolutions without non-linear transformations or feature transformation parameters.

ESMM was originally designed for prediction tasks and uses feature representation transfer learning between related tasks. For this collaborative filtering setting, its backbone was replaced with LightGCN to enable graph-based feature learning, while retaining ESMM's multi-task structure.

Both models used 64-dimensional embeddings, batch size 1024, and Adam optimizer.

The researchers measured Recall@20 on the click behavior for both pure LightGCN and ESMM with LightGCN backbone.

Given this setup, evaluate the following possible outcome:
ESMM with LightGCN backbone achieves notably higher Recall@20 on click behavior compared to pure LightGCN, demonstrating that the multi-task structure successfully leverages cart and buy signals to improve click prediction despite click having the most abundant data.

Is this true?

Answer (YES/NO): NO